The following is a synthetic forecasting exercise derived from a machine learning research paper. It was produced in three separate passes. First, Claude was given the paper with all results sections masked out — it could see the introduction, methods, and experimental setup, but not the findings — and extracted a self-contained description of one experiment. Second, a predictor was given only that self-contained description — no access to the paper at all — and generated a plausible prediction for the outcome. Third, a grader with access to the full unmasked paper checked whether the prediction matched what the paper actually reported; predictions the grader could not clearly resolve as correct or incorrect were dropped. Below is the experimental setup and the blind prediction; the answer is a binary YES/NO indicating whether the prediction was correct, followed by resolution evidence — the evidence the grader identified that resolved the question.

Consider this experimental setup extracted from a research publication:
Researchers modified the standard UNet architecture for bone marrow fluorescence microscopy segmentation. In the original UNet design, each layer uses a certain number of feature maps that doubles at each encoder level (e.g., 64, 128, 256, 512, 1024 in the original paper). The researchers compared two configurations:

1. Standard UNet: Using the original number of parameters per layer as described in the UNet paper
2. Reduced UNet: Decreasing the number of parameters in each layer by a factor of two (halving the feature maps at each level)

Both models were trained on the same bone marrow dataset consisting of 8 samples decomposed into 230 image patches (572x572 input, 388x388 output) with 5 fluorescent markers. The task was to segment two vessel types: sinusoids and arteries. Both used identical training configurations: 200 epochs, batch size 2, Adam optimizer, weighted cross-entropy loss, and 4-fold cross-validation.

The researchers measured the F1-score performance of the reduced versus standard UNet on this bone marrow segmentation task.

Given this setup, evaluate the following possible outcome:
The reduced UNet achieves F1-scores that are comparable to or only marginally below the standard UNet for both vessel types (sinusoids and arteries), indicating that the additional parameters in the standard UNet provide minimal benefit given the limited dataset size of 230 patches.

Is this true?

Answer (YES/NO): NO